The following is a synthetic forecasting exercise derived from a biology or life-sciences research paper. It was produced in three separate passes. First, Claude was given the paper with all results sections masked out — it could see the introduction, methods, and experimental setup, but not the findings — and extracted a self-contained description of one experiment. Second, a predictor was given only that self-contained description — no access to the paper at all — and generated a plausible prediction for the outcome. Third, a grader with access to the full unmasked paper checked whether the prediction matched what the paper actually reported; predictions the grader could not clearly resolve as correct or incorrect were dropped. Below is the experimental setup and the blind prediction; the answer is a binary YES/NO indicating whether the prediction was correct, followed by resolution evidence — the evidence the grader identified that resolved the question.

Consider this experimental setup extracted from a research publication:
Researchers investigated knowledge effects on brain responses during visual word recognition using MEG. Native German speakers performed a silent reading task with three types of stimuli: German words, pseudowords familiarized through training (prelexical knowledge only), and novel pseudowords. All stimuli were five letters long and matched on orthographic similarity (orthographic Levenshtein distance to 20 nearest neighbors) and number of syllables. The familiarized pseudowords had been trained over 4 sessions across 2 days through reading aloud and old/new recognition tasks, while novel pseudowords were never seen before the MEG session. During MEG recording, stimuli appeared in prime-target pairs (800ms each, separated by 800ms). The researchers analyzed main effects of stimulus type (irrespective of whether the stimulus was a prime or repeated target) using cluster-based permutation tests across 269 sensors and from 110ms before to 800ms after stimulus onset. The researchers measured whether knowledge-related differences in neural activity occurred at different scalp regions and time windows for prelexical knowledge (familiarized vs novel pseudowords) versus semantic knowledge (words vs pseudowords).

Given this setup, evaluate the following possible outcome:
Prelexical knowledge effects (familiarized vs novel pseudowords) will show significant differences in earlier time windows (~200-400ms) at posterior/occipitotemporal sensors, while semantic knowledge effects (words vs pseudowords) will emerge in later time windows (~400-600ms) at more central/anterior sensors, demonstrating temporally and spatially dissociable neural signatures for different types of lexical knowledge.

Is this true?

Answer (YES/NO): NO